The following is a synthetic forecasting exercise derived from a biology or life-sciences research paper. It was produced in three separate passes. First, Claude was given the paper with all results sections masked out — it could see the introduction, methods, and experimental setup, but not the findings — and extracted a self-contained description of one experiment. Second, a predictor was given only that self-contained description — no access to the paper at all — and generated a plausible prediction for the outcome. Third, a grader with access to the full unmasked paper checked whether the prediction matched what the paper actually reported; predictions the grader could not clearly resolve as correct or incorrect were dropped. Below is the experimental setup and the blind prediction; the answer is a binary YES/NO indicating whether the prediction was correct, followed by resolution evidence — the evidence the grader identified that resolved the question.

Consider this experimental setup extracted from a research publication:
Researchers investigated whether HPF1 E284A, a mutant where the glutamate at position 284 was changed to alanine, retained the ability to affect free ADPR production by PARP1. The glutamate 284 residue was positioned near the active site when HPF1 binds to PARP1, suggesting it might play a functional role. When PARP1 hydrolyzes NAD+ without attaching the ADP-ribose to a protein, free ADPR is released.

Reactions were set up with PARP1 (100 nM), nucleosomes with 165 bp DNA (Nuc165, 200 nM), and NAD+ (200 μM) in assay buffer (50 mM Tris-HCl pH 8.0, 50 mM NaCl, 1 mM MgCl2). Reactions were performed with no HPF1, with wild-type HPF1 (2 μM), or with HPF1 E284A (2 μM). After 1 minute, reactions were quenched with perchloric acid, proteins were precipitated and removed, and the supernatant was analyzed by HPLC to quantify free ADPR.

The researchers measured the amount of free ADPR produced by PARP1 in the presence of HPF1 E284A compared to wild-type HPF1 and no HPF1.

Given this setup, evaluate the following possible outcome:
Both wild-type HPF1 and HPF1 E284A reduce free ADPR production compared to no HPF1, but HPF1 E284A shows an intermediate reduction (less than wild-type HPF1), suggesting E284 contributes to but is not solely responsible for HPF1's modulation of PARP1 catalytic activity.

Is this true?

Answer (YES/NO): NO